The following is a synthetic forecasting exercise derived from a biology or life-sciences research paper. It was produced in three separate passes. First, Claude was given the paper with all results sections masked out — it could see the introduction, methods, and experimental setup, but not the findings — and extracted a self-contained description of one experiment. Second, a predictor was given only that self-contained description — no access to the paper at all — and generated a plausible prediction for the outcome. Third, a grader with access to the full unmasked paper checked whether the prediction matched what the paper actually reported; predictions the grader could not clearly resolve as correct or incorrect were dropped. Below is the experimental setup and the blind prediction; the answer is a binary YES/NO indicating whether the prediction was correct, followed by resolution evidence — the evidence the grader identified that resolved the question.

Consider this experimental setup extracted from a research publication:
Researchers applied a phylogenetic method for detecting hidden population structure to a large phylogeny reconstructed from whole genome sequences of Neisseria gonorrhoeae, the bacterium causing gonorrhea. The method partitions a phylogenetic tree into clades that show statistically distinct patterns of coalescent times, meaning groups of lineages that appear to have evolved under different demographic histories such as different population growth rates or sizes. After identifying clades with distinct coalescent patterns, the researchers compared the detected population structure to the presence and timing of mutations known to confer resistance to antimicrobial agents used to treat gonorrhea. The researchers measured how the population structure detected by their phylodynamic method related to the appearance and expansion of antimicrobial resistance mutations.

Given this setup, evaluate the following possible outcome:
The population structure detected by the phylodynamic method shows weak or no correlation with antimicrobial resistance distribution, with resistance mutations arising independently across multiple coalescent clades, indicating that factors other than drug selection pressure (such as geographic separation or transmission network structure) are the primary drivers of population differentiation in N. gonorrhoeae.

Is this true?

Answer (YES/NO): NO